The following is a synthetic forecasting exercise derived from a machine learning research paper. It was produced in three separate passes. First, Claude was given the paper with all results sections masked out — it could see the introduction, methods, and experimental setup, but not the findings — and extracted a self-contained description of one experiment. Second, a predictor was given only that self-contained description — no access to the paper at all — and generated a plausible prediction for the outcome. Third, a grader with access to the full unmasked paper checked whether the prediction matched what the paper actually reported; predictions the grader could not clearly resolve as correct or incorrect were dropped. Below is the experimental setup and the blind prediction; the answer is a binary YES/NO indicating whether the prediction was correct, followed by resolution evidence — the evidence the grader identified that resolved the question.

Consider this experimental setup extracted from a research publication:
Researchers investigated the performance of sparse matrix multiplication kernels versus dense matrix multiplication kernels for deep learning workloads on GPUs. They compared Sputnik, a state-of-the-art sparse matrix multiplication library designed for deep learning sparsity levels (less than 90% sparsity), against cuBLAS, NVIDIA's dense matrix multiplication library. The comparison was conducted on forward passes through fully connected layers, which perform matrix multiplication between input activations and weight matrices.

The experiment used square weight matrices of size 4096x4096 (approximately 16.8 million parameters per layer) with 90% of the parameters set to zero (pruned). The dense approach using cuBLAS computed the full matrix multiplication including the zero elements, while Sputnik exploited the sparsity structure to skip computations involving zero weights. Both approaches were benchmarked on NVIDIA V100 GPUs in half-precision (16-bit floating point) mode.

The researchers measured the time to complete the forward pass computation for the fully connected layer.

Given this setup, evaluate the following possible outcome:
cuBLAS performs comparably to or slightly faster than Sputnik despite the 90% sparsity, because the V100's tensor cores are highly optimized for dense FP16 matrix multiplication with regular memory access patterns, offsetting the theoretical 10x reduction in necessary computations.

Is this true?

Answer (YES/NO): NO